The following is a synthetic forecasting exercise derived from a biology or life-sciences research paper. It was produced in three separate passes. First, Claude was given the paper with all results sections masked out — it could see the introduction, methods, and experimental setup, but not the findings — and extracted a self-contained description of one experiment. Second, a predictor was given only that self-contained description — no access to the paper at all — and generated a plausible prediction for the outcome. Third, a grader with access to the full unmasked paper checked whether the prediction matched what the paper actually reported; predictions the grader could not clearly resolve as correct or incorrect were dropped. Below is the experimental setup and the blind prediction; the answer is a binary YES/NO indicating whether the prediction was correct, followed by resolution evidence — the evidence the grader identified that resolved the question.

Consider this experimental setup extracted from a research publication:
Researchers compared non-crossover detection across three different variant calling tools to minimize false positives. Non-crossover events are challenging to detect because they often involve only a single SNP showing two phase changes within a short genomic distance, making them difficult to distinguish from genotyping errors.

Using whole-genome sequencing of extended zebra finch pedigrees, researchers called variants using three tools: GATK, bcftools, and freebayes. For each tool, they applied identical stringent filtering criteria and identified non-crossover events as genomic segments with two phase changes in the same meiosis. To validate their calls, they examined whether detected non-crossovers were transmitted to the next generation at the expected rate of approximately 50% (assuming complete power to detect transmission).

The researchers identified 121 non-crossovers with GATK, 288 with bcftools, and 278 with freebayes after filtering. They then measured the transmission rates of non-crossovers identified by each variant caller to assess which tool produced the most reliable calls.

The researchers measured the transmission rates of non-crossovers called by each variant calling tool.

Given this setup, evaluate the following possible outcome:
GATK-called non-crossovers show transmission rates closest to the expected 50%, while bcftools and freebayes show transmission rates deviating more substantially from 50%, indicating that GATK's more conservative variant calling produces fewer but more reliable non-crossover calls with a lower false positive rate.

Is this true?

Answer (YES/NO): NO